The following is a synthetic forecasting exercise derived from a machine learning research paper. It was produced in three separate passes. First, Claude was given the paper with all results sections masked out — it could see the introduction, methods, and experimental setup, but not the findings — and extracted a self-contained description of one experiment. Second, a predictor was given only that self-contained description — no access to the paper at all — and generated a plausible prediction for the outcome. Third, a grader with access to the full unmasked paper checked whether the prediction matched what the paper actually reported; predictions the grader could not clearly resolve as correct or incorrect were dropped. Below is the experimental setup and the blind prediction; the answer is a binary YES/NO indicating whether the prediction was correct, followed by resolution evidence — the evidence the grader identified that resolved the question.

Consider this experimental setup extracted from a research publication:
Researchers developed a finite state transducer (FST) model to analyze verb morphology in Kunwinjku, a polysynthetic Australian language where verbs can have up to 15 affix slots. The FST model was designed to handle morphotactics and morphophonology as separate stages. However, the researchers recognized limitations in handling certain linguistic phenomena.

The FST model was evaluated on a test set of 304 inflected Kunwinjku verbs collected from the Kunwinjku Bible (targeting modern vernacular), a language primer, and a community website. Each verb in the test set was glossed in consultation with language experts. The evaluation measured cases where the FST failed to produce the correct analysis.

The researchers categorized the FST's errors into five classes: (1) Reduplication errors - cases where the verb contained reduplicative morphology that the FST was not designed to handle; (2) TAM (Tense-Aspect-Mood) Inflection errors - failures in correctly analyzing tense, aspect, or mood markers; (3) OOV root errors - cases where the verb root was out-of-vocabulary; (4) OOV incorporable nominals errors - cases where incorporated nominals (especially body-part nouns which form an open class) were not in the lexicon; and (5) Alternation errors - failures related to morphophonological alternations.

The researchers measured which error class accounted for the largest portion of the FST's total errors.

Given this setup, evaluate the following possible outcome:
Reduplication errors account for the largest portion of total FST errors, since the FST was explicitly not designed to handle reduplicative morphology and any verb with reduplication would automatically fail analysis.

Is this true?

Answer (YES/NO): YES